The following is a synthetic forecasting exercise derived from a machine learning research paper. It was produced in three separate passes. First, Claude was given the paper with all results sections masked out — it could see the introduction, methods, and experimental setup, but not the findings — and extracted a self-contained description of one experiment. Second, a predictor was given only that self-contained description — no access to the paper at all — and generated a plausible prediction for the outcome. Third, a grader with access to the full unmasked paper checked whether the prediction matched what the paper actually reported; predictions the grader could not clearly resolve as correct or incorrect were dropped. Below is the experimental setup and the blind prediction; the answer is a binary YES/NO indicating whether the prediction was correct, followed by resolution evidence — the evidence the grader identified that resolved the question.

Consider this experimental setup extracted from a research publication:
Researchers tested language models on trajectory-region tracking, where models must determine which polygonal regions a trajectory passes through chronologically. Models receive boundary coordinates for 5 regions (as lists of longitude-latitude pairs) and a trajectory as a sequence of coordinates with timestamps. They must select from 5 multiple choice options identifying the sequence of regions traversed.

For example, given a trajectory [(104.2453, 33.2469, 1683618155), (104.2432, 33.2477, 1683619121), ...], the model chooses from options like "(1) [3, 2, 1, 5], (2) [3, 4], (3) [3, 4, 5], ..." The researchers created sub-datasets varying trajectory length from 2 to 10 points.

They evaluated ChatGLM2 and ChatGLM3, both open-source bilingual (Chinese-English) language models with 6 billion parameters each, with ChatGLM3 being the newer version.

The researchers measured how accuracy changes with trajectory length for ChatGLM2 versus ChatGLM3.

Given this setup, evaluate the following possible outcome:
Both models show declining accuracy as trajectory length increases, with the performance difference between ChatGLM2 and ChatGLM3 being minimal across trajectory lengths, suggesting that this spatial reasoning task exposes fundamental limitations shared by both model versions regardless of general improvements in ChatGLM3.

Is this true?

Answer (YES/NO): NO